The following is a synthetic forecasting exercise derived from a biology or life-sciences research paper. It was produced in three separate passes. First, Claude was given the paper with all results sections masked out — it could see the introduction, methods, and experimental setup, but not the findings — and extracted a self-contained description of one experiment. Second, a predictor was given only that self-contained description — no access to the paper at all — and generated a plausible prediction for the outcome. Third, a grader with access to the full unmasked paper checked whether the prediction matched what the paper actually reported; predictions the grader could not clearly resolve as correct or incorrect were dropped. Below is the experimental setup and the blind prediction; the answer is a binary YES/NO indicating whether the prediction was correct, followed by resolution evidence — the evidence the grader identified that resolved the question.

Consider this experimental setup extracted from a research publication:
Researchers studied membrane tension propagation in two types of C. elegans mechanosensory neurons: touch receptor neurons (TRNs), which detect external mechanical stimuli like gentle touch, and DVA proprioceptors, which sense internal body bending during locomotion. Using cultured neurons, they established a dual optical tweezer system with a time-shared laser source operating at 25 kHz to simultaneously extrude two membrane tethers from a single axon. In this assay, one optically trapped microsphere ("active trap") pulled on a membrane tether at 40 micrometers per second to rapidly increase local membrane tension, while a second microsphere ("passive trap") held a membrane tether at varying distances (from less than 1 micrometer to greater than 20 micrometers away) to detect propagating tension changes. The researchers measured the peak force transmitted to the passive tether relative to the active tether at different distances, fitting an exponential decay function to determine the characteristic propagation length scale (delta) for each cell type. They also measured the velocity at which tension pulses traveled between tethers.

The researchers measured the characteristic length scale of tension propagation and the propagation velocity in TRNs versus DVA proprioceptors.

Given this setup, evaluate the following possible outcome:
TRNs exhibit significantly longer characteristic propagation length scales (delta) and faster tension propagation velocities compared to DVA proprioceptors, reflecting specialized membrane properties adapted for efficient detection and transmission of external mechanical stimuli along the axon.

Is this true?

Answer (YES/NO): YES